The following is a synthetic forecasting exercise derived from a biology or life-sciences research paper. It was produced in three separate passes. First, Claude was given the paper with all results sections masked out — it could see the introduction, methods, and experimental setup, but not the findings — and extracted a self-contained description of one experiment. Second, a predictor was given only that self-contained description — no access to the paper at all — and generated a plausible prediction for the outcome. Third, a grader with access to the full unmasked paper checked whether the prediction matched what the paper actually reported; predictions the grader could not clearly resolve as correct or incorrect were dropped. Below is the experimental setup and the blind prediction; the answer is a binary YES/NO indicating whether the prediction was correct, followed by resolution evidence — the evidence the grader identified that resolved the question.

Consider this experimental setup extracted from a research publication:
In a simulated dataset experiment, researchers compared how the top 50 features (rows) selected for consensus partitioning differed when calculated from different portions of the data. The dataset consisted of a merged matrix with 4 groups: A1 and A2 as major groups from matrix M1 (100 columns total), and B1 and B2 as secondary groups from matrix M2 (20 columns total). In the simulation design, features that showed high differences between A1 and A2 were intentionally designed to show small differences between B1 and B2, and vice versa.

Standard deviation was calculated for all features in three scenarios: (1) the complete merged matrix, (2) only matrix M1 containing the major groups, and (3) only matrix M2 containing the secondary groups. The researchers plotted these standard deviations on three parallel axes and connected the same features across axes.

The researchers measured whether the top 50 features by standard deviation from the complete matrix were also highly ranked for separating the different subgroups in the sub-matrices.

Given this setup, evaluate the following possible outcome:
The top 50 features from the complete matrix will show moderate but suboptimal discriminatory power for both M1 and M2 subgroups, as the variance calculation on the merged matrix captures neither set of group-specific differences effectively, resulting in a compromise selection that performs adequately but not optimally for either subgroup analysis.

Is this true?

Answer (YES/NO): NO